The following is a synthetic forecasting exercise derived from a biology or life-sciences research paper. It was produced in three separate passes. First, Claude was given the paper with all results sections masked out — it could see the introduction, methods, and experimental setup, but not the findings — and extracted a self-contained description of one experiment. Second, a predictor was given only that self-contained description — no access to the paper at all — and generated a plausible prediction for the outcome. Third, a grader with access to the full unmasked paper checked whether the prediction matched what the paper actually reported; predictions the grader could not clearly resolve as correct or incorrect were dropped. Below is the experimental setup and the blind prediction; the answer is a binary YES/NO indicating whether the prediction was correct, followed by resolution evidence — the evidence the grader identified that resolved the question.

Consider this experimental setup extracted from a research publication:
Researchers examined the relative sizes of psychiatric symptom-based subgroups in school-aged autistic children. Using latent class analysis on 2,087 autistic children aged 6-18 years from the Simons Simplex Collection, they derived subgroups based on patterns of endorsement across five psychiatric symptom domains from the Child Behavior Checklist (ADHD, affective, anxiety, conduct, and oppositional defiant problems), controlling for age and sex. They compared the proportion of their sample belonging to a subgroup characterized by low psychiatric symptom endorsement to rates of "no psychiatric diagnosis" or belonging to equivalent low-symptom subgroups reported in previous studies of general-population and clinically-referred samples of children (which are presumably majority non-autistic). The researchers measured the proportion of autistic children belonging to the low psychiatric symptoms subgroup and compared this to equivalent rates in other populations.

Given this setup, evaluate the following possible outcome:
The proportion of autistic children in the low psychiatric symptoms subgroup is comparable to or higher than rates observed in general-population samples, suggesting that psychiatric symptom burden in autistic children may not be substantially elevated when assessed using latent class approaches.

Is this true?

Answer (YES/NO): NO